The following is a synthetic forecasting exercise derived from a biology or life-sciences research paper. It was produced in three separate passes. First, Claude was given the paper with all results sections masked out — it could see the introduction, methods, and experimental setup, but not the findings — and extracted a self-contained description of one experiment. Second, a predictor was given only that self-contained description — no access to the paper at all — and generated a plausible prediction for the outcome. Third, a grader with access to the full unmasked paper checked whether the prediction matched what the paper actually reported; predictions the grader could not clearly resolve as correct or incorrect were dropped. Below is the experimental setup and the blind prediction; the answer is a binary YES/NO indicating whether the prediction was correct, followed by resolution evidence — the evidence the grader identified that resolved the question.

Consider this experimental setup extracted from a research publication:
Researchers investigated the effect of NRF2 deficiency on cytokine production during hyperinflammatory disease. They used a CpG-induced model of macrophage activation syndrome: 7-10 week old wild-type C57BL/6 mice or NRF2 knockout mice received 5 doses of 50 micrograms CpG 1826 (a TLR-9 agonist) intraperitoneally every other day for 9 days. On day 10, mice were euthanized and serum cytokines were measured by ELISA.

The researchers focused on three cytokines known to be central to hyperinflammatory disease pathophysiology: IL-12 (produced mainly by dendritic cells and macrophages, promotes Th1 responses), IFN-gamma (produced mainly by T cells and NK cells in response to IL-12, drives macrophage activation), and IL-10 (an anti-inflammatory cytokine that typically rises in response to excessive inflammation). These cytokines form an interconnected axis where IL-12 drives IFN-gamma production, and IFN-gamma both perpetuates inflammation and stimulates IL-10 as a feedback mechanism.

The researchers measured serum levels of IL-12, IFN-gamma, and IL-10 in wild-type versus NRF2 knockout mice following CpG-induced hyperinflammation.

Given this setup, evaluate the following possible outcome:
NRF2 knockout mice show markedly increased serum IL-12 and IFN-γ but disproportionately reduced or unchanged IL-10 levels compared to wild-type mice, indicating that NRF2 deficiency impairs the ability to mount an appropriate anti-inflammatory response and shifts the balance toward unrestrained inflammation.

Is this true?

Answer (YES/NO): NO